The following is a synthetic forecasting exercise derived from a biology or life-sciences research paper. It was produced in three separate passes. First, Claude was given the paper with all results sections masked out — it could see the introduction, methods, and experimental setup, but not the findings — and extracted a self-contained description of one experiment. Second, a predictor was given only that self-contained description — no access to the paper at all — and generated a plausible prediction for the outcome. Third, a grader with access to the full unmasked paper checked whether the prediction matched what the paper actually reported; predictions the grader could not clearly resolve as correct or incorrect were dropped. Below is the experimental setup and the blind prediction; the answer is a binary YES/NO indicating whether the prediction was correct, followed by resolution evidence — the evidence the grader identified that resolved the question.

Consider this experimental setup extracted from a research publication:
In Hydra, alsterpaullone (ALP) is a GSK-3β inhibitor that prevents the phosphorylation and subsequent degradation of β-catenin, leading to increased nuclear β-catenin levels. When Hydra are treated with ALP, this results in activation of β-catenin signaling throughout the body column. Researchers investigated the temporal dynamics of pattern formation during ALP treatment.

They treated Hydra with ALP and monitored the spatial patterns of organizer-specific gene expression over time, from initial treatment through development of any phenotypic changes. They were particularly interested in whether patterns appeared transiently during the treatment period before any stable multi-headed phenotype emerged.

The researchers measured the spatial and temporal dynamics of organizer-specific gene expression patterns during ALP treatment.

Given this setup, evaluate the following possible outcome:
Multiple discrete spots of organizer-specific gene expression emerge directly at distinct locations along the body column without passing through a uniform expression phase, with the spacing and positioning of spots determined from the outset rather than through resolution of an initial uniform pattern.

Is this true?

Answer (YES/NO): YES